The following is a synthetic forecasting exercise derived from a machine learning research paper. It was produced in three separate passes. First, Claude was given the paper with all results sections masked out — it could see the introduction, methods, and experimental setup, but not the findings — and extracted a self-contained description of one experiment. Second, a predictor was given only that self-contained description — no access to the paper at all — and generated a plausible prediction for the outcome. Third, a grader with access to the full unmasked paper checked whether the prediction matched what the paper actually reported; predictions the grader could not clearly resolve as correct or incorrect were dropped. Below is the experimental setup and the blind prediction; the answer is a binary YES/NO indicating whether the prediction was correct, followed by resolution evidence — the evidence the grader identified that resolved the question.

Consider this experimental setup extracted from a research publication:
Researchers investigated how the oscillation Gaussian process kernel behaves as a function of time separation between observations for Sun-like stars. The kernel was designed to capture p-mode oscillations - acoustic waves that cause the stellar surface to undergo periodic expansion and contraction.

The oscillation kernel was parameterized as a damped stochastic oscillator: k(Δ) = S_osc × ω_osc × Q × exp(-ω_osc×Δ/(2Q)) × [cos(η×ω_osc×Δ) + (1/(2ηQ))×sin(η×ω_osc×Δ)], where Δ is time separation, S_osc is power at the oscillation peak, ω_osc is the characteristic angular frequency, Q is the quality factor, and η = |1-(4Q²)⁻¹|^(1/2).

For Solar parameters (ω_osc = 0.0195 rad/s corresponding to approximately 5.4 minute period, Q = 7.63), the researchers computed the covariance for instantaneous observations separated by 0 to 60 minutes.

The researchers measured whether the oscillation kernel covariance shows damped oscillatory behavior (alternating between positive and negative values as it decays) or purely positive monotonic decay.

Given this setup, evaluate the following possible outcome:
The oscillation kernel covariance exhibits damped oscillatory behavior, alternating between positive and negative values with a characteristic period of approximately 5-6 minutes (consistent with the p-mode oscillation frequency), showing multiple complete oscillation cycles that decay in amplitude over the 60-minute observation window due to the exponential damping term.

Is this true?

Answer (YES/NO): YES